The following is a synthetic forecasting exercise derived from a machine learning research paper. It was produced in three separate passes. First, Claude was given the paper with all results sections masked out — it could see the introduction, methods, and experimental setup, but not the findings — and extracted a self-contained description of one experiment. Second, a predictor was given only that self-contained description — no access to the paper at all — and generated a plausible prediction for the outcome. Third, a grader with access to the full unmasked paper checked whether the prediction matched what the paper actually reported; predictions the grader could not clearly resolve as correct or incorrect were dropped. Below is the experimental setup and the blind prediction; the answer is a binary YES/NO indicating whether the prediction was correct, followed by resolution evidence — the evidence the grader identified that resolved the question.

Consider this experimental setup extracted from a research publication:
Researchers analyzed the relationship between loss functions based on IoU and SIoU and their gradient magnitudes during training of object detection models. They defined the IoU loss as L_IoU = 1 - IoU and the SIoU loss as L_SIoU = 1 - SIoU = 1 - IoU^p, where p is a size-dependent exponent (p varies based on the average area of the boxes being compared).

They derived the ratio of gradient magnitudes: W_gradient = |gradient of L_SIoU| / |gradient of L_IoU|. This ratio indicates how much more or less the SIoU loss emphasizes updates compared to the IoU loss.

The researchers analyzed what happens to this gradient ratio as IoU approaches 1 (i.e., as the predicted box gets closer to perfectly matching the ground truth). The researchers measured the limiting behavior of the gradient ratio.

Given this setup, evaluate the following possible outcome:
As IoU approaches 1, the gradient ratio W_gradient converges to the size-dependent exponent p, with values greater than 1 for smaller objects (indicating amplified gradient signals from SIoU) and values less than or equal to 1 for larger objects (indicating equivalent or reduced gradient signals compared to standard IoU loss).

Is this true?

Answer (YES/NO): NO